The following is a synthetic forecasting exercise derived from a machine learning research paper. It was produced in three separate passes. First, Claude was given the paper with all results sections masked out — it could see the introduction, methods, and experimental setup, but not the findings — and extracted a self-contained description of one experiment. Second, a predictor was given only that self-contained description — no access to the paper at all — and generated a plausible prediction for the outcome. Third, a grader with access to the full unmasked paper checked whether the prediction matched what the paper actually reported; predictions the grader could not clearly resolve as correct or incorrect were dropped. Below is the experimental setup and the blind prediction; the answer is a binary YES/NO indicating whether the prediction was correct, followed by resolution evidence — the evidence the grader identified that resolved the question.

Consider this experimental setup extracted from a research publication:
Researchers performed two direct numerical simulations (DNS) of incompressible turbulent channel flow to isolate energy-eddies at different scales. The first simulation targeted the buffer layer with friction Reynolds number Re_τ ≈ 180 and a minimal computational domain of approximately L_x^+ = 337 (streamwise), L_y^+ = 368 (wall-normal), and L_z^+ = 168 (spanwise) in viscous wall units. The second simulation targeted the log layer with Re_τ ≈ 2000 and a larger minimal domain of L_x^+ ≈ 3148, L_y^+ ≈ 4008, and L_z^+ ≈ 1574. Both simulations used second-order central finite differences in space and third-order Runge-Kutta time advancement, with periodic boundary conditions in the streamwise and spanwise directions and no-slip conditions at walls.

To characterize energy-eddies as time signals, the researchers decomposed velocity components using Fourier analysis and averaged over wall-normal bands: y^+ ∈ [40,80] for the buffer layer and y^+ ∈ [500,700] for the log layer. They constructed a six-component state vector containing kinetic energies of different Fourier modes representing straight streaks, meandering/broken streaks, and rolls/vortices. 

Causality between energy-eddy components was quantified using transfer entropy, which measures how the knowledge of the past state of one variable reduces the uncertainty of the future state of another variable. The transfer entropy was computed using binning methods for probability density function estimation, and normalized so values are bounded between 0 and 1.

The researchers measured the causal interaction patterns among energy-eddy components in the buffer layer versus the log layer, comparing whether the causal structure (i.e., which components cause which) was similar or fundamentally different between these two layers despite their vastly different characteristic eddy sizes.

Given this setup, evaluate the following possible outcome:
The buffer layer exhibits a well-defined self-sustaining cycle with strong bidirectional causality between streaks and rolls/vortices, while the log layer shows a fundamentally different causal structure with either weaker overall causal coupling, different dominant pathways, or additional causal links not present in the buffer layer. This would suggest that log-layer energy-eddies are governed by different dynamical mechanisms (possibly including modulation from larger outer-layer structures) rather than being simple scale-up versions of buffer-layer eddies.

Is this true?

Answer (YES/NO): NO